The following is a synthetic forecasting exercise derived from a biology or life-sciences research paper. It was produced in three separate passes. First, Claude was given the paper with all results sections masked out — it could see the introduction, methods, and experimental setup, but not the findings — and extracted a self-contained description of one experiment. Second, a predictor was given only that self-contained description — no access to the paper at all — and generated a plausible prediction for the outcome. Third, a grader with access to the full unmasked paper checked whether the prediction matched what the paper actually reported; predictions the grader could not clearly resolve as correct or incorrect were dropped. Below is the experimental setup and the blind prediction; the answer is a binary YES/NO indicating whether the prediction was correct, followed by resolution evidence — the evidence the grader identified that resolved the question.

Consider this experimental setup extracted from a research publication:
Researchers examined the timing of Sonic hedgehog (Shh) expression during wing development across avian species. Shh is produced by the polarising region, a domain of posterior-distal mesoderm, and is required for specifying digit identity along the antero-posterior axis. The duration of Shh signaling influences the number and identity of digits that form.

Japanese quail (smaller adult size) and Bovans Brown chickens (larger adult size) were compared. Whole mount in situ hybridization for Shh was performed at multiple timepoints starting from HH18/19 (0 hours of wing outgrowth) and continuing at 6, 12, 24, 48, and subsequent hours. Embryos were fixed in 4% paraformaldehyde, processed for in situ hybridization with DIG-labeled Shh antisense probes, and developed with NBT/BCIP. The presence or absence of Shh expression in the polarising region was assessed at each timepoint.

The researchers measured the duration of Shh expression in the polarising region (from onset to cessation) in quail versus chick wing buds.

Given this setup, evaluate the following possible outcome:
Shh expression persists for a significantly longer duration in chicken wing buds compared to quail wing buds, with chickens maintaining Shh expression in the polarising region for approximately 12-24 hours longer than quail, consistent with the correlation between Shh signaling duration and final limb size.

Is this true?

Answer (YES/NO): YES